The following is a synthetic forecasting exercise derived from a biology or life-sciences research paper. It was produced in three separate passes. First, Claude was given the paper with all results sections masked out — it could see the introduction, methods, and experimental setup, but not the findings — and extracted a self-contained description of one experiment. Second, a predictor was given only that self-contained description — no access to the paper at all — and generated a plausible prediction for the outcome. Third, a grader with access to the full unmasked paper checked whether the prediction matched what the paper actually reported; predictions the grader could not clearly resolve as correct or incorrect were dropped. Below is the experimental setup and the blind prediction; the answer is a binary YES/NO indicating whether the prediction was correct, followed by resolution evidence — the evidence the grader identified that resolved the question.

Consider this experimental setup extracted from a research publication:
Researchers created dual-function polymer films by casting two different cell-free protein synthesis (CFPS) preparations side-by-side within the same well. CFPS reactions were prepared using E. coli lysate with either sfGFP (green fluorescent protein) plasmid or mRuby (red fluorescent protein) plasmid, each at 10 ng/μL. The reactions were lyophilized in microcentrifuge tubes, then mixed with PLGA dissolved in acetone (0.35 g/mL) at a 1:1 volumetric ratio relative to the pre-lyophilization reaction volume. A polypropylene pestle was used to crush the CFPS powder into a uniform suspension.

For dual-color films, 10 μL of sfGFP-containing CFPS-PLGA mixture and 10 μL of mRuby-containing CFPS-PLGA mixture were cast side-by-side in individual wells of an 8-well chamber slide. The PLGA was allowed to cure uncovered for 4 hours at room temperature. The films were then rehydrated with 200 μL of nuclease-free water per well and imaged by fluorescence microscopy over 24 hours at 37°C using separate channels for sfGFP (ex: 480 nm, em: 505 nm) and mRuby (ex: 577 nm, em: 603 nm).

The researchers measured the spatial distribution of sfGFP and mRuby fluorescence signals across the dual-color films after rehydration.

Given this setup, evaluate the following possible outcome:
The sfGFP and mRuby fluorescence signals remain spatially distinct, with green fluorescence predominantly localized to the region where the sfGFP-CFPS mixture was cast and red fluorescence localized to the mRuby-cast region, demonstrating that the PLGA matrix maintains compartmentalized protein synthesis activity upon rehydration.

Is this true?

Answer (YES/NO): YES